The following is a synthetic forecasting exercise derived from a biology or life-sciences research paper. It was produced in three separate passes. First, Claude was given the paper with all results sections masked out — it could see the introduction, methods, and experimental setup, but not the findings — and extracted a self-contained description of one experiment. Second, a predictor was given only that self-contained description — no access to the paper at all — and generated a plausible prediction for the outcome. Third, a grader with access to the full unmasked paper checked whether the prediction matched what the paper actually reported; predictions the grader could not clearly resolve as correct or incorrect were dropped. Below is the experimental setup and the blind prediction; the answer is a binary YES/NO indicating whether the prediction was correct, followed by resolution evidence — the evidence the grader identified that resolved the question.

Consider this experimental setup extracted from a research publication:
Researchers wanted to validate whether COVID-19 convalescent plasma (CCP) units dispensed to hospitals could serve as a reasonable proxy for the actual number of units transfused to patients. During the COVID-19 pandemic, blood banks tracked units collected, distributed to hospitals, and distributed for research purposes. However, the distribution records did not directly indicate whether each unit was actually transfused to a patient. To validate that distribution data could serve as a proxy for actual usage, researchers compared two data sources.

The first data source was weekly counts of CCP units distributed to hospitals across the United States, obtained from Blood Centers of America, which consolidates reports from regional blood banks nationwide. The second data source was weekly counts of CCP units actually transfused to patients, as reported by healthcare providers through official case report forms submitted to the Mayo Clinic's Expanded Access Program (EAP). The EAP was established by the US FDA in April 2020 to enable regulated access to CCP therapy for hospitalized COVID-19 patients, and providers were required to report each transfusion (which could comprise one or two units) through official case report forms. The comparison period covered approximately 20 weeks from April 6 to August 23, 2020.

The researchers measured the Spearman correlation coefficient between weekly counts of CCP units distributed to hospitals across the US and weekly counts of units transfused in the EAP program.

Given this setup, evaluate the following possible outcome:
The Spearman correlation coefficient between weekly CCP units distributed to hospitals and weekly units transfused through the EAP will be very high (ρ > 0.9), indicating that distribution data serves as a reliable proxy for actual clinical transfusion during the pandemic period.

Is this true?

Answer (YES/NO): YES